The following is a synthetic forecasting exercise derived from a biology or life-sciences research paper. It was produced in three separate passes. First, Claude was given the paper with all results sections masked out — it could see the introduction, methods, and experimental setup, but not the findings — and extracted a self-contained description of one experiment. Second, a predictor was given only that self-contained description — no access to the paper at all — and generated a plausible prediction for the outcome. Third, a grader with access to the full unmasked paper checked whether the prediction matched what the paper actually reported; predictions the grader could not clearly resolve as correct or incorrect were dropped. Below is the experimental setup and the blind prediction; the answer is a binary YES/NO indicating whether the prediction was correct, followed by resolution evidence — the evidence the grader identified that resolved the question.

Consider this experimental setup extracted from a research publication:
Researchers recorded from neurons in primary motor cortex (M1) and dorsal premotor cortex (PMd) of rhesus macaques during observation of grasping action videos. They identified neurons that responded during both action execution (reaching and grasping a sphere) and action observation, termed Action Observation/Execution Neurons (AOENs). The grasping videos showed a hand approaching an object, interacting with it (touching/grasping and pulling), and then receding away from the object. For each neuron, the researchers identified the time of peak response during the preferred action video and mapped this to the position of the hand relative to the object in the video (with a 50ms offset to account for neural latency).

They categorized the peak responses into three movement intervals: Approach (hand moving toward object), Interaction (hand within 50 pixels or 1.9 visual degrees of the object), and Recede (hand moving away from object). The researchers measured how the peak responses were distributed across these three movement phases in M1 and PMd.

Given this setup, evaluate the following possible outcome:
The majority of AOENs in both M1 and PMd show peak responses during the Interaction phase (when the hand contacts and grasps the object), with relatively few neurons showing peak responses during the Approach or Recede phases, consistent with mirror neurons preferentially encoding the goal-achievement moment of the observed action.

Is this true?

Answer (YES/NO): NO